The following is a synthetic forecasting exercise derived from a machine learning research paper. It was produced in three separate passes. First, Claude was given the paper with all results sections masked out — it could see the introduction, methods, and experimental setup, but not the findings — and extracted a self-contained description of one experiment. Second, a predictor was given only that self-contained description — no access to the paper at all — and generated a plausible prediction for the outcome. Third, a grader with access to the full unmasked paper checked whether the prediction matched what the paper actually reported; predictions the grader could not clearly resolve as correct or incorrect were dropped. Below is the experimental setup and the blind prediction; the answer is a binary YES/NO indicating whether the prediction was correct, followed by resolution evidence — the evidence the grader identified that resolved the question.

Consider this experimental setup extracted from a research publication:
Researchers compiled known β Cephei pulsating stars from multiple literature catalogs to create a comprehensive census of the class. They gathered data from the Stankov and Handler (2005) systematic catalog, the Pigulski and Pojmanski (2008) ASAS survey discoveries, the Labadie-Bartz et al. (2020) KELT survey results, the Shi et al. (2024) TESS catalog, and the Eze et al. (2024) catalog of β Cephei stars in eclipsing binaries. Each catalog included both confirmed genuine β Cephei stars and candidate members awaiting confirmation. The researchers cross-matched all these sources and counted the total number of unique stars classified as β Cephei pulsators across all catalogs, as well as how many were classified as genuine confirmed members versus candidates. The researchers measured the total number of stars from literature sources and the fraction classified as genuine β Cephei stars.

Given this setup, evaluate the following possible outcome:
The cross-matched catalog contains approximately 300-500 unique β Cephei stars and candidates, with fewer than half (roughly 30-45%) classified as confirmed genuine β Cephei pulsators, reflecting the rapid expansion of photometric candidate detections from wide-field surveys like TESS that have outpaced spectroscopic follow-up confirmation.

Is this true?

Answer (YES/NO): NO